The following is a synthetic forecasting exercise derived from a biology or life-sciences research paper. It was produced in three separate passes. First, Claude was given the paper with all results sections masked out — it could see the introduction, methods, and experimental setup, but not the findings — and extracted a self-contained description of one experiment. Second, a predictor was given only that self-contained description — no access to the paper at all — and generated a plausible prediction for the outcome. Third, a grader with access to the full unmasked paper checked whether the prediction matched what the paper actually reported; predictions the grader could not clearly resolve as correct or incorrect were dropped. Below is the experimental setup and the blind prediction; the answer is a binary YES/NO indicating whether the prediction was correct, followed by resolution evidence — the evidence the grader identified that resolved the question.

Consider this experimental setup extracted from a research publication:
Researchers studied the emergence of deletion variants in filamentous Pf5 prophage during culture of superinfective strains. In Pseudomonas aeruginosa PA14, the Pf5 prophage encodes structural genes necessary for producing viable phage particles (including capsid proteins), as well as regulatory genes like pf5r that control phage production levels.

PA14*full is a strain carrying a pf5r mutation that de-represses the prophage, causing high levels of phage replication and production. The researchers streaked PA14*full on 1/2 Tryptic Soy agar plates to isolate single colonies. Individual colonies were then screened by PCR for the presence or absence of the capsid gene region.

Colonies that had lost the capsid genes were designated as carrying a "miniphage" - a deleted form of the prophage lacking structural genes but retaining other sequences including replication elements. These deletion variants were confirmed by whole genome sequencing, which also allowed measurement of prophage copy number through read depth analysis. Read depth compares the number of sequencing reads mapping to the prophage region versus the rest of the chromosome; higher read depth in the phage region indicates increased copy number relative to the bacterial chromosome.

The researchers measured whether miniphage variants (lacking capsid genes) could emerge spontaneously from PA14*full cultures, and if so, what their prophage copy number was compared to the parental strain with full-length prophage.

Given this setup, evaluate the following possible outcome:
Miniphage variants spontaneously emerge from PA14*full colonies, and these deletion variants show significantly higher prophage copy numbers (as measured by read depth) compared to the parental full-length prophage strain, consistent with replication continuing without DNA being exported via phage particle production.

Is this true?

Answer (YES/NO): NO